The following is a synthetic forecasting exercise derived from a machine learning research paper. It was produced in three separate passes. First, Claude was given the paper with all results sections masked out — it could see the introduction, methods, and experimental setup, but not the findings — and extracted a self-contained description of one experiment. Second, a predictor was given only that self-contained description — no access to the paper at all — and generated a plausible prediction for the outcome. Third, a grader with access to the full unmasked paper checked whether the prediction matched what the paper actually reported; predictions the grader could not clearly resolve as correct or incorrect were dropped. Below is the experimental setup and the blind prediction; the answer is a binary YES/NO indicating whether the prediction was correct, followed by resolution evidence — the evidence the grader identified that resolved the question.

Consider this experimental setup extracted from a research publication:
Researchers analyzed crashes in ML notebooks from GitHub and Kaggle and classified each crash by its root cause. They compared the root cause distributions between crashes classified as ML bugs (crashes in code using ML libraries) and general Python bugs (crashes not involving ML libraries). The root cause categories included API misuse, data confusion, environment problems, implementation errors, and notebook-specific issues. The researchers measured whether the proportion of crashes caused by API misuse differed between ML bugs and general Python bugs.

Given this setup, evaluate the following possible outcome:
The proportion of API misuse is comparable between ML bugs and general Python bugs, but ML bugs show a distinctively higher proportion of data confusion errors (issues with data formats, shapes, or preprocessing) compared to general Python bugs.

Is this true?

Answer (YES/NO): NO